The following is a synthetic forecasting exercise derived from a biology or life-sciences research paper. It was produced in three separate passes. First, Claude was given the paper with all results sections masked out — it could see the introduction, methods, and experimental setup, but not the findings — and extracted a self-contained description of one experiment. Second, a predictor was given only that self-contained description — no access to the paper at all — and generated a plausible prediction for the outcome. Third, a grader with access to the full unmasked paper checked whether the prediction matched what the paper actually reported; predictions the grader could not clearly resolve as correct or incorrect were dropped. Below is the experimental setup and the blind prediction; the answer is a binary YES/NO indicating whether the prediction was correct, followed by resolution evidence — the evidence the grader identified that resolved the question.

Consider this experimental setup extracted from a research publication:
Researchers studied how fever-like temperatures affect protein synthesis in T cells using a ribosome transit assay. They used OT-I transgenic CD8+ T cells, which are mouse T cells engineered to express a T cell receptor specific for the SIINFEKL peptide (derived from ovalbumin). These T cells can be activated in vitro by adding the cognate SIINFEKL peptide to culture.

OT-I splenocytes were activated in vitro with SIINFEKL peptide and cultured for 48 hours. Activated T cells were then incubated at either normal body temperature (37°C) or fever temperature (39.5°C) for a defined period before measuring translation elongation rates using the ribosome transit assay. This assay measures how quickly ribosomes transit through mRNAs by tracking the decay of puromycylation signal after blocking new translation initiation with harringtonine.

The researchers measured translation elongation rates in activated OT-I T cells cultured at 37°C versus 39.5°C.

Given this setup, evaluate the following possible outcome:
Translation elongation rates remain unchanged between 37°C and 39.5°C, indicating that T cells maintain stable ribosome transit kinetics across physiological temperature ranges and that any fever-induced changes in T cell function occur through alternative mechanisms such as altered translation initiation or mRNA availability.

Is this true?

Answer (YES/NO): NO